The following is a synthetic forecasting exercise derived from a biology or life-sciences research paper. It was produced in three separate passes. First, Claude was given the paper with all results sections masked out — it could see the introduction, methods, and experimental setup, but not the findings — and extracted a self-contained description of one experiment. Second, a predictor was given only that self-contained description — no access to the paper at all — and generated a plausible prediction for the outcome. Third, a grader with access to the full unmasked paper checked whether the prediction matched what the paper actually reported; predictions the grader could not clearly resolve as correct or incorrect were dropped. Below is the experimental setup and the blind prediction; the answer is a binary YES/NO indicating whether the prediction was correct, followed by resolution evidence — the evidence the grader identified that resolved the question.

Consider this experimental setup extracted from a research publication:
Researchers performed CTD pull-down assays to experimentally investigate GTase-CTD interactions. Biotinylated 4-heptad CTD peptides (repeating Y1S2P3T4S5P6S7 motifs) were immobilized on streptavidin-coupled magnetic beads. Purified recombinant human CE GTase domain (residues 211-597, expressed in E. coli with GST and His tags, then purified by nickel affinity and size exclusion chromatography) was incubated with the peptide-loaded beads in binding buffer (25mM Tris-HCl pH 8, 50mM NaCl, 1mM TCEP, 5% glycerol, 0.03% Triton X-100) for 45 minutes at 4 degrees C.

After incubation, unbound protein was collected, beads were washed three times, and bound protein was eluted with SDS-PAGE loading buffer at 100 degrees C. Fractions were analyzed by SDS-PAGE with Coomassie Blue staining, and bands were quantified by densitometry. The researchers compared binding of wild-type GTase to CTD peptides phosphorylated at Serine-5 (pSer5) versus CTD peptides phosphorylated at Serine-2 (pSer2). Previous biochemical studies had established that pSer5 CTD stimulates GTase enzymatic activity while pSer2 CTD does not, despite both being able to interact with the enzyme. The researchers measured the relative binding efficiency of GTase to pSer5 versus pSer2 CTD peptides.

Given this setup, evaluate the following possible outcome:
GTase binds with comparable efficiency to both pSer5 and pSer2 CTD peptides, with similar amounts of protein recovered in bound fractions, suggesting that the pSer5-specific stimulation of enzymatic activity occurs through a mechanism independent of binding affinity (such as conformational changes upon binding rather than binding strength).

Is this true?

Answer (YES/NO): NO